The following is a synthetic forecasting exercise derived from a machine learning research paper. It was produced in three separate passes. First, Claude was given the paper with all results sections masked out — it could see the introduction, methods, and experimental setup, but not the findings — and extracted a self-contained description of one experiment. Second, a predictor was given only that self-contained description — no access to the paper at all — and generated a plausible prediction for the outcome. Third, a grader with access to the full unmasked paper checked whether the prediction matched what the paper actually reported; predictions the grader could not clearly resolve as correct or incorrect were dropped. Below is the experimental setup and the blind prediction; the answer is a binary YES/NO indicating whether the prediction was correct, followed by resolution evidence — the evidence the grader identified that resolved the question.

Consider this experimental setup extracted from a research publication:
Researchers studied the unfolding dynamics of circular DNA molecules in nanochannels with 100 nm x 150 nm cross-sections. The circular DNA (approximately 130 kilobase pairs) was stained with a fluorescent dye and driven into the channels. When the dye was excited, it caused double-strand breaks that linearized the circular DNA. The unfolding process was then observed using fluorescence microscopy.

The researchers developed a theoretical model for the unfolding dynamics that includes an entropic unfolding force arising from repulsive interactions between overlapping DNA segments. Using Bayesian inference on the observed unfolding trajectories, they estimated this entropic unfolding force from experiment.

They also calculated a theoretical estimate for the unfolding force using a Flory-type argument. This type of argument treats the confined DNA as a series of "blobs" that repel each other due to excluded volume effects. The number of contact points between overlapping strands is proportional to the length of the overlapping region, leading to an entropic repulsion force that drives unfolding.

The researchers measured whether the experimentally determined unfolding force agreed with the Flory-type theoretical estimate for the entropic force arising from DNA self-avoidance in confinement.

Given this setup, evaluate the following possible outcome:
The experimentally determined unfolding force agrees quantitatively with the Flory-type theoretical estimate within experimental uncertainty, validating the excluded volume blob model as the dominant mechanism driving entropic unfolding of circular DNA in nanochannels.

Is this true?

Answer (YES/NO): NO